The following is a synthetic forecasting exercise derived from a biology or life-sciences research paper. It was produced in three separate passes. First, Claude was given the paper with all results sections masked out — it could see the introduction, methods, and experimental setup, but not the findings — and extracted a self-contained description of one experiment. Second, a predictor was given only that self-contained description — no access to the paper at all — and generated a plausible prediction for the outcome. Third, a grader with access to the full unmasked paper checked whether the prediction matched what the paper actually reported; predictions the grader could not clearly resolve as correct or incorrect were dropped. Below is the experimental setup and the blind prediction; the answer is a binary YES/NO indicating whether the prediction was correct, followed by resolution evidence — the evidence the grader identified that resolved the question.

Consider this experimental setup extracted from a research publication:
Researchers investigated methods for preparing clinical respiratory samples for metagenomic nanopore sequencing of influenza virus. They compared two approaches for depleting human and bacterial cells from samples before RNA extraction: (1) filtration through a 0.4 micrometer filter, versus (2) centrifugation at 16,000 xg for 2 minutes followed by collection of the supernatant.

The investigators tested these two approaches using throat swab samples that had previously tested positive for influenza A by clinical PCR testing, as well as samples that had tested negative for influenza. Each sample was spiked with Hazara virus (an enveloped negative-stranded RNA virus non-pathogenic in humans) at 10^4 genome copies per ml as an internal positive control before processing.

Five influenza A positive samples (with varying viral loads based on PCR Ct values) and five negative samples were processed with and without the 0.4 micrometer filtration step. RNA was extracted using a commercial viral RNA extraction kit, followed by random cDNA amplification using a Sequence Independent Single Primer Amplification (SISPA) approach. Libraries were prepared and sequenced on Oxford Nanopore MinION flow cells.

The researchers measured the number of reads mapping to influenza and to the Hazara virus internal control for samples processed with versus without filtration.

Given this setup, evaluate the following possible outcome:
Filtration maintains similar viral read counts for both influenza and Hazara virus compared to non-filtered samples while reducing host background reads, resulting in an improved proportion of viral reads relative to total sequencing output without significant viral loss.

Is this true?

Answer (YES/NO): NO